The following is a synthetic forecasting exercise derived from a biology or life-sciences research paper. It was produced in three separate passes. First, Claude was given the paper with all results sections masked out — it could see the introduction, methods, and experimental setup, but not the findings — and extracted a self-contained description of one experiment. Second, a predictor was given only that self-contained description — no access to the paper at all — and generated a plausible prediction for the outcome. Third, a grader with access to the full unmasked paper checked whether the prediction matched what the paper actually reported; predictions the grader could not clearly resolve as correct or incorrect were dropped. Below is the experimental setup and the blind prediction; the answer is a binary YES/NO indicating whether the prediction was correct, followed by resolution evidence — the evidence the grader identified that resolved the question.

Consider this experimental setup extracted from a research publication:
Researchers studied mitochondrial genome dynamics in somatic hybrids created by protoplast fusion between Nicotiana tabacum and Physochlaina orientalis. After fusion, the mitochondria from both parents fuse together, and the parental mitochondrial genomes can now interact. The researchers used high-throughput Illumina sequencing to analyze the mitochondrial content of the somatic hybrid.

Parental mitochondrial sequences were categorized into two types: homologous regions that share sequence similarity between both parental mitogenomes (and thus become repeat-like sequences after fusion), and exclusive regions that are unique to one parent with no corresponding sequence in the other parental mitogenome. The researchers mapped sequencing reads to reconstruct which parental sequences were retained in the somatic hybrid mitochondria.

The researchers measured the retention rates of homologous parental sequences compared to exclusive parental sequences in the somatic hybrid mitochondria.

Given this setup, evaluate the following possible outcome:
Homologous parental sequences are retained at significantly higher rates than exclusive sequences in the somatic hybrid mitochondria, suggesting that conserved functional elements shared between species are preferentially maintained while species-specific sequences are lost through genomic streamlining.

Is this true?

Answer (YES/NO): NO